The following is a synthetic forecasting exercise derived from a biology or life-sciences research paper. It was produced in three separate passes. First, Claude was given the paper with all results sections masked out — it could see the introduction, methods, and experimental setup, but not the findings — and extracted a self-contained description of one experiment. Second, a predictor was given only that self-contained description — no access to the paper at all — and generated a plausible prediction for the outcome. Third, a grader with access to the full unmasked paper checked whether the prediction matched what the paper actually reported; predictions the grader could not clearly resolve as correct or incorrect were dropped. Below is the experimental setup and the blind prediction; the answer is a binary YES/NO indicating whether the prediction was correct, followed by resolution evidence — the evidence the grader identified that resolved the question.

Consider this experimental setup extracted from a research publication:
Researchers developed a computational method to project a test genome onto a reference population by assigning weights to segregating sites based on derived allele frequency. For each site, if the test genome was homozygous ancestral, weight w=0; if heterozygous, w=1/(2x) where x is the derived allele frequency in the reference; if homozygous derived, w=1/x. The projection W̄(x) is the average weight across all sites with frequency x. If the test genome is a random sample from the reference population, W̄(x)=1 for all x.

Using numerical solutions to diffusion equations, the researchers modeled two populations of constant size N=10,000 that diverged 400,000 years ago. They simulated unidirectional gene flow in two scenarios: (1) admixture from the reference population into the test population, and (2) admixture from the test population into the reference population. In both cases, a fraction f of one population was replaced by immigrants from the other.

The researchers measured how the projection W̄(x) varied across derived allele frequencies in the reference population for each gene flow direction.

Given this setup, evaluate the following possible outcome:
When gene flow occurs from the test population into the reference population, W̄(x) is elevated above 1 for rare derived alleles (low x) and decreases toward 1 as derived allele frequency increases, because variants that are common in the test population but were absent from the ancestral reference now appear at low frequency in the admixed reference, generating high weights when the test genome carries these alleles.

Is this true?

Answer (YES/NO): YES